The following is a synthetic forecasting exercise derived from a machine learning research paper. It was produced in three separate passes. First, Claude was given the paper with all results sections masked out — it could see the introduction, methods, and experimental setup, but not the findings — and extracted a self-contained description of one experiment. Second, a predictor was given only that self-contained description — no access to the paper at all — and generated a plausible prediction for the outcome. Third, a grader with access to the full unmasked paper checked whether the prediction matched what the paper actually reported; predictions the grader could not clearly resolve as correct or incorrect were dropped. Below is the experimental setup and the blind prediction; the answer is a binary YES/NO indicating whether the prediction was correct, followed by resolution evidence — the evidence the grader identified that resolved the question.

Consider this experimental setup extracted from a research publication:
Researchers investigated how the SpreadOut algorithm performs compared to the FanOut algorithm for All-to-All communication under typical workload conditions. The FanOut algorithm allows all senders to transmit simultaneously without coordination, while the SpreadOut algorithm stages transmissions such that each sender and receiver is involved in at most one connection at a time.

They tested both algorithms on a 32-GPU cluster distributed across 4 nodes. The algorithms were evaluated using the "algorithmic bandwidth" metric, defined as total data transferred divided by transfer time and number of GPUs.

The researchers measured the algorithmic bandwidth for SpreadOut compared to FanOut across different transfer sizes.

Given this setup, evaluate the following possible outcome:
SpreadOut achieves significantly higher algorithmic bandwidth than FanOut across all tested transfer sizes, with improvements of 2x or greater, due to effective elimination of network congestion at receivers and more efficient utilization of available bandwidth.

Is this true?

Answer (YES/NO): NO